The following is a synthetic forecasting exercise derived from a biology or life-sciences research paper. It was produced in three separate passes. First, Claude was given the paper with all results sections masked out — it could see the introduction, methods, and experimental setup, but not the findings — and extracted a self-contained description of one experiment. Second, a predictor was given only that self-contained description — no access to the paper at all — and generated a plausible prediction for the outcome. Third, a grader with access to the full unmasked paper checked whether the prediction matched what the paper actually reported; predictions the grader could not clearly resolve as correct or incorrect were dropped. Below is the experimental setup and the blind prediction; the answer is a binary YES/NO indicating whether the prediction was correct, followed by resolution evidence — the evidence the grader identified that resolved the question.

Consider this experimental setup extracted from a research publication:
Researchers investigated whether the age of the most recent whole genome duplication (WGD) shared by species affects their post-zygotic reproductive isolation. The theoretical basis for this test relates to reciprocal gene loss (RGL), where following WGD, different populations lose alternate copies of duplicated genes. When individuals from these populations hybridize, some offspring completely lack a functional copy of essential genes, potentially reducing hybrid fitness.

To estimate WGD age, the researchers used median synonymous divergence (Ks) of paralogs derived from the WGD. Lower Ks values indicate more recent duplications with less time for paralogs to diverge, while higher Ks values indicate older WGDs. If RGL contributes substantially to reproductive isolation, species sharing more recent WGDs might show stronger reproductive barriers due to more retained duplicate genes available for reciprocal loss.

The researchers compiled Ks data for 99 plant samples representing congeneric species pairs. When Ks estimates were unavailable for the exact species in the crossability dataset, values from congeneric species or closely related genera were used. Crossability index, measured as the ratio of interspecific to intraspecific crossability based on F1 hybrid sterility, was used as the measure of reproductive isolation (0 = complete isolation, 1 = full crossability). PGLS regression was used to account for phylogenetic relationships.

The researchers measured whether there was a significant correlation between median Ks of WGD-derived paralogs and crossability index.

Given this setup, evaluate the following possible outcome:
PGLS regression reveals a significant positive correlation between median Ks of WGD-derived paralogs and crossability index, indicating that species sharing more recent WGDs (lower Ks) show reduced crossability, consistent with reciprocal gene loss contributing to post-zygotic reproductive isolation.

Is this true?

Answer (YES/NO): NO